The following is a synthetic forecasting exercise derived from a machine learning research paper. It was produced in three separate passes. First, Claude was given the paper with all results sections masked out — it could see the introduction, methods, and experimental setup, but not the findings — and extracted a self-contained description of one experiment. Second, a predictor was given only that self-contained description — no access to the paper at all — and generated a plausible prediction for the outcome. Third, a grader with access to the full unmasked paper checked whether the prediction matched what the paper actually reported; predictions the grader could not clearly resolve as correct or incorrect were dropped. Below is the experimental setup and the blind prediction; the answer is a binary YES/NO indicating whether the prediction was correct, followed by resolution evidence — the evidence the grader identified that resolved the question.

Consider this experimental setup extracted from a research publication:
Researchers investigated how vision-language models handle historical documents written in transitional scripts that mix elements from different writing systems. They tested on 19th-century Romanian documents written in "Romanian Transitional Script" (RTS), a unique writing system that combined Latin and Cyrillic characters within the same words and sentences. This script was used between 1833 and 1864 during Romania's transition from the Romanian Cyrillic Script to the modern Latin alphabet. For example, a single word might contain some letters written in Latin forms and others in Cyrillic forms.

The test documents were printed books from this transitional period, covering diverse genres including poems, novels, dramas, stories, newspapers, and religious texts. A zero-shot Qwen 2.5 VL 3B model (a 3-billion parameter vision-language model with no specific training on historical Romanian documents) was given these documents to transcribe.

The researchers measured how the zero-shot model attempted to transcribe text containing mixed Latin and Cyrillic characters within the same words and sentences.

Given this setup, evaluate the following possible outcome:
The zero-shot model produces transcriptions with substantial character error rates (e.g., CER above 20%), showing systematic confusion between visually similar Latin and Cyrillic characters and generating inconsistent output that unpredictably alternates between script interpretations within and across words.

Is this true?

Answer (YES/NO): NO